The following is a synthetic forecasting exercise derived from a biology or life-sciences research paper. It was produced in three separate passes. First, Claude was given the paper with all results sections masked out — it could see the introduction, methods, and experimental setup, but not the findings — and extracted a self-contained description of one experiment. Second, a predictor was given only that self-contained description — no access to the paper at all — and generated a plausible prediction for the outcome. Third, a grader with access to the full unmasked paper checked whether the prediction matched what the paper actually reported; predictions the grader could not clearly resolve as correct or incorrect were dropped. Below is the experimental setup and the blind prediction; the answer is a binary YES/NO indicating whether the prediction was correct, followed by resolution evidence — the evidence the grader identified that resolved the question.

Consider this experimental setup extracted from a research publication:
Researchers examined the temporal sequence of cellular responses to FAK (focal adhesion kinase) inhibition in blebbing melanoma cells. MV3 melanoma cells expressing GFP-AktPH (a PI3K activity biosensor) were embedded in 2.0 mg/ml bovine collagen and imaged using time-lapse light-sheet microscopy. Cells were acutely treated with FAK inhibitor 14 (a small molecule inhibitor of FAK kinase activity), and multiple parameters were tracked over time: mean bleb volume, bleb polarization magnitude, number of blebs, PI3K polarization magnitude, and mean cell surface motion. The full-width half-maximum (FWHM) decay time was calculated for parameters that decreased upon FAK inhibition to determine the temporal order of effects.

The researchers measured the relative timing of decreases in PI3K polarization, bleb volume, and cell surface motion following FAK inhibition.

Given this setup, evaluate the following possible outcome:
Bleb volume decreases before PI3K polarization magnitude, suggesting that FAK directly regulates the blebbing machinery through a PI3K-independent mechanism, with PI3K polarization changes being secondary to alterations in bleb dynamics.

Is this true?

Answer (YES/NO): NO